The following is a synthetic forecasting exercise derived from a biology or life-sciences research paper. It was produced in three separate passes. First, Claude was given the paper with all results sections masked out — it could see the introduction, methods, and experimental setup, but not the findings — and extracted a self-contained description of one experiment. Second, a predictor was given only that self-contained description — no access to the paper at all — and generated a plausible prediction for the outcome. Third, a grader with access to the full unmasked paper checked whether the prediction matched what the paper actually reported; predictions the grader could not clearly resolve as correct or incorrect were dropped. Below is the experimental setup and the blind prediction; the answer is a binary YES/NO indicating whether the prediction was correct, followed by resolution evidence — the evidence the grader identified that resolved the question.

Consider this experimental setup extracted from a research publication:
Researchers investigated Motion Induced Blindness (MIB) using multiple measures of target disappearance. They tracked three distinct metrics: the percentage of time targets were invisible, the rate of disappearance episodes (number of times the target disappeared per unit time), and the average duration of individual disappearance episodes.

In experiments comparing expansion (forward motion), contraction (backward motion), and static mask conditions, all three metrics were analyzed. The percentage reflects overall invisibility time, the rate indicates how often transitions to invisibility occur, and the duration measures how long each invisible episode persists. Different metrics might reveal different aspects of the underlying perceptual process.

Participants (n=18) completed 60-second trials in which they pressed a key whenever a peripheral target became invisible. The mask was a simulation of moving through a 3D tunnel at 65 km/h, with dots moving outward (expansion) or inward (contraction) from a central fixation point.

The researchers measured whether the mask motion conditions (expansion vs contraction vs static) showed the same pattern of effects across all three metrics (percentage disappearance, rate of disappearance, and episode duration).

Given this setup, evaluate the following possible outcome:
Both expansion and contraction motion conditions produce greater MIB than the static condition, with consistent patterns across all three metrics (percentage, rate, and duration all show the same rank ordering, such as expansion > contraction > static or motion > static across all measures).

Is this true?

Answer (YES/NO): NO